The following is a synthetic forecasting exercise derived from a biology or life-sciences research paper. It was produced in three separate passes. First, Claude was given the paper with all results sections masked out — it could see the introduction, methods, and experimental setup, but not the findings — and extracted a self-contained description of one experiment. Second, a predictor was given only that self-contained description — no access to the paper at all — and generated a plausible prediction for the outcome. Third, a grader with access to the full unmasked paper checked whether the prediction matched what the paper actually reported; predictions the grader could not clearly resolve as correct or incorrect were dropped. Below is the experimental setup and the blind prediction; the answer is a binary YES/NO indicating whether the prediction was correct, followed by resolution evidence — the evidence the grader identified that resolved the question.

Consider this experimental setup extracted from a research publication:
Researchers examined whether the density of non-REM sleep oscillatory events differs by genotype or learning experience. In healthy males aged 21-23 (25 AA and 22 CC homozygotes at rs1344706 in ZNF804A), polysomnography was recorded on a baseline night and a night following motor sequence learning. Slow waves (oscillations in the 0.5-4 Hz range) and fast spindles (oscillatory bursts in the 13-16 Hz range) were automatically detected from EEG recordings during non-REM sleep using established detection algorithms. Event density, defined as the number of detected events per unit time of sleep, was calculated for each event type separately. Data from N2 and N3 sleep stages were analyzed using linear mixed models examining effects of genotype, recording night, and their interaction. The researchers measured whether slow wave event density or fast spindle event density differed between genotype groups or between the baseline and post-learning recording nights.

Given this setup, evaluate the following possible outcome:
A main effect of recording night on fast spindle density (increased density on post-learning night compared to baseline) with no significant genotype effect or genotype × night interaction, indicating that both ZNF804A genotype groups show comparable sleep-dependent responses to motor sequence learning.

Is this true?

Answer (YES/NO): NO